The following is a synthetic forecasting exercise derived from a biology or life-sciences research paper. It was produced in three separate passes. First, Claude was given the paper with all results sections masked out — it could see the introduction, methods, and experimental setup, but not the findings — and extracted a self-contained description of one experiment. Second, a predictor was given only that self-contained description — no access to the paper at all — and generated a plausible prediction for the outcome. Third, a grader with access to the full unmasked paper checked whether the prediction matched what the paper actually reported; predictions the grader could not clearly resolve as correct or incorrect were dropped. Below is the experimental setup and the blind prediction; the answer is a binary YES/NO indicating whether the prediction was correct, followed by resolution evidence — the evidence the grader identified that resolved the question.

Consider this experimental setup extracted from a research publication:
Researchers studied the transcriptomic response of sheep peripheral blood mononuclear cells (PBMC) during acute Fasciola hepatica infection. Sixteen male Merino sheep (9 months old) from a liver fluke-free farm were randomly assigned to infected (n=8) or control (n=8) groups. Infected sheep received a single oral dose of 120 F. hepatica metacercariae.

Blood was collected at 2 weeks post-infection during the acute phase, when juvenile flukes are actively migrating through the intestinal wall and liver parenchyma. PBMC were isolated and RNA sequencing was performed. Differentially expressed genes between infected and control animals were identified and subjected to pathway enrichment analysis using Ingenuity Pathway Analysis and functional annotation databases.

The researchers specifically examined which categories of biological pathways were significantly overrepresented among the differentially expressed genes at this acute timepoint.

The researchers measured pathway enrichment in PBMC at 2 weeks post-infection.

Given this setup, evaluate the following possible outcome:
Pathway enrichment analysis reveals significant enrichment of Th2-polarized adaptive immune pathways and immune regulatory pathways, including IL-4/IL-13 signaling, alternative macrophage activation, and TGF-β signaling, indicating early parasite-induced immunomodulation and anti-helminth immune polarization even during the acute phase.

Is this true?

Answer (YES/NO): NO